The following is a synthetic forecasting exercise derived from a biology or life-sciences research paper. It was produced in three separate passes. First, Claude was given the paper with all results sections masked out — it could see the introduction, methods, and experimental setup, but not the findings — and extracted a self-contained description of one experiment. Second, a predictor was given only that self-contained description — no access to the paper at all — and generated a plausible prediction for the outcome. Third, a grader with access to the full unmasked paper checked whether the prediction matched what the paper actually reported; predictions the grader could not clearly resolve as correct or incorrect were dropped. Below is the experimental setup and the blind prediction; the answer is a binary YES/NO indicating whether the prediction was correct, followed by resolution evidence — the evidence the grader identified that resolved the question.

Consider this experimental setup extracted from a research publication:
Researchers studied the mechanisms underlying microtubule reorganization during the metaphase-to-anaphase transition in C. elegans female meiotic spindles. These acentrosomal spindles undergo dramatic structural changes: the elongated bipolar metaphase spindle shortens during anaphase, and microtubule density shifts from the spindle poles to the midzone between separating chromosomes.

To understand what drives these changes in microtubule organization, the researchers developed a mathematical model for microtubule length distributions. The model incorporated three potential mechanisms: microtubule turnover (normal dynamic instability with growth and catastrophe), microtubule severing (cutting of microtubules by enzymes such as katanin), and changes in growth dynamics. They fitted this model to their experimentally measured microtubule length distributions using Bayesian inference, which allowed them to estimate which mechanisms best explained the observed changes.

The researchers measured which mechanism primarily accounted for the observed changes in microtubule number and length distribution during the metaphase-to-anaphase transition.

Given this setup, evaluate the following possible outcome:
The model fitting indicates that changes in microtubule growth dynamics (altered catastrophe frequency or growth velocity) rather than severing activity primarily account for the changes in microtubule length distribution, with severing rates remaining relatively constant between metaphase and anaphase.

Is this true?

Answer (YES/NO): YES